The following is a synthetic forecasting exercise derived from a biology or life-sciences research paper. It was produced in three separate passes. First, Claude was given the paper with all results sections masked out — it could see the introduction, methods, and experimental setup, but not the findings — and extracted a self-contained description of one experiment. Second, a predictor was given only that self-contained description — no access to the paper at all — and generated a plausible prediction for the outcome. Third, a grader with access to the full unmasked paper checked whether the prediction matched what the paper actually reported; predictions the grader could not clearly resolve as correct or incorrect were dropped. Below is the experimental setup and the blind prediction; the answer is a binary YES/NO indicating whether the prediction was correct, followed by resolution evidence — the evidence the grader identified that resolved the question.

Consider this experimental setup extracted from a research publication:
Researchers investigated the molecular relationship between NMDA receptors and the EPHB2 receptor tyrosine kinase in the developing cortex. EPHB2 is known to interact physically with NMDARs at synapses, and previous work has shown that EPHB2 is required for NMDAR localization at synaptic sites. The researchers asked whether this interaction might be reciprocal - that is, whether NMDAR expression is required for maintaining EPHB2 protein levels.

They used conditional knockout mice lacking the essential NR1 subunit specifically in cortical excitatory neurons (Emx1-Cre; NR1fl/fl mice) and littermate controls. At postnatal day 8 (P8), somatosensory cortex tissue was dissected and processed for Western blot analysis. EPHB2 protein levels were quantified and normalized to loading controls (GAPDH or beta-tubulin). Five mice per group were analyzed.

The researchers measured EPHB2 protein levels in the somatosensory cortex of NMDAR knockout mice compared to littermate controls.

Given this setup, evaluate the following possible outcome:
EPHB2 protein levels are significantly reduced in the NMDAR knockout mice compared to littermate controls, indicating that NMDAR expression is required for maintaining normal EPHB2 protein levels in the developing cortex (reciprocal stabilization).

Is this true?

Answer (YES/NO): YES